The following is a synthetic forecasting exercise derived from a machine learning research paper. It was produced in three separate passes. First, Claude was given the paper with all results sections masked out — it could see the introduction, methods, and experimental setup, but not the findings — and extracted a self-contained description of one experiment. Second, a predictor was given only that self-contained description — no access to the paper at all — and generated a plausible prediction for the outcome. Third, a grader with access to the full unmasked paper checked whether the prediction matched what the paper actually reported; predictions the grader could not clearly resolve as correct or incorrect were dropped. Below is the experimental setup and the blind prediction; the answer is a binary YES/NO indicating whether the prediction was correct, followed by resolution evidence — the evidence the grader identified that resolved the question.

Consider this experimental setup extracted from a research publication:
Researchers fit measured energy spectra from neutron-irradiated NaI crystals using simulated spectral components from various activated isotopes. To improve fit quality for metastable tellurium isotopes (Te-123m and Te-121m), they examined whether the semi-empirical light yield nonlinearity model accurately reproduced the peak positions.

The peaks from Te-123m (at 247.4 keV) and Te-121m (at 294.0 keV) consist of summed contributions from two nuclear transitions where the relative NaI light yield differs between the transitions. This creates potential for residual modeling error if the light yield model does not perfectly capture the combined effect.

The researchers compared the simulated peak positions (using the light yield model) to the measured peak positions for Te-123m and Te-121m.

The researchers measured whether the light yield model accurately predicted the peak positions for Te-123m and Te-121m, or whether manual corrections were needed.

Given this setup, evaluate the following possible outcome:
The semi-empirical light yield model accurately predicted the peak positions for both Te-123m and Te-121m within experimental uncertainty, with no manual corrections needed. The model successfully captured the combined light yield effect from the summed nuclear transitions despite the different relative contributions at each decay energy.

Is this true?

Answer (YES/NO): NO